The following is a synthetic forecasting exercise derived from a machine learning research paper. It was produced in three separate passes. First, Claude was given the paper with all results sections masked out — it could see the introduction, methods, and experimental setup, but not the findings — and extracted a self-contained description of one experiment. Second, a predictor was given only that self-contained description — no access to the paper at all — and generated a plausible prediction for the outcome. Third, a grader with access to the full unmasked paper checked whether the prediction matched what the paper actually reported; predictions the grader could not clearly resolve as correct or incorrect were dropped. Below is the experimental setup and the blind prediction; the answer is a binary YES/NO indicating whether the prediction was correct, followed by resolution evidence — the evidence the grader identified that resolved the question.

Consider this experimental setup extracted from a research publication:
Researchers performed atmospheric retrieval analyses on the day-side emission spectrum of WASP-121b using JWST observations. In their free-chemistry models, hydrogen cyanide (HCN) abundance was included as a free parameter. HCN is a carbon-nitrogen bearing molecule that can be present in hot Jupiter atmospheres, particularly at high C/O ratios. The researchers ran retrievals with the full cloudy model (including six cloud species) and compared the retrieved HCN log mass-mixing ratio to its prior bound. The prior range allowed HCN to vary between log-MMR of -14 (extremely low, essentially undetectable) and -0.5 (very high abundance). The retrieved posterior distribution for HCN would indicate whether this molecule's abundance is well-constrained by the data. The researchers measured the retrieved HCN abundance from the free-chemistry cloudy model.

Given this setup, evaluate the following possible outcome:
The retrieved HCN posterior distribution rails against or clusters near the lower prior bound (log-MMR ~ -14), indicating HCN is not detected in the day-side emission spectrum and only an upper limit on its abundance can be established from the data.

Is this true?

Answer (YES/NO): NO